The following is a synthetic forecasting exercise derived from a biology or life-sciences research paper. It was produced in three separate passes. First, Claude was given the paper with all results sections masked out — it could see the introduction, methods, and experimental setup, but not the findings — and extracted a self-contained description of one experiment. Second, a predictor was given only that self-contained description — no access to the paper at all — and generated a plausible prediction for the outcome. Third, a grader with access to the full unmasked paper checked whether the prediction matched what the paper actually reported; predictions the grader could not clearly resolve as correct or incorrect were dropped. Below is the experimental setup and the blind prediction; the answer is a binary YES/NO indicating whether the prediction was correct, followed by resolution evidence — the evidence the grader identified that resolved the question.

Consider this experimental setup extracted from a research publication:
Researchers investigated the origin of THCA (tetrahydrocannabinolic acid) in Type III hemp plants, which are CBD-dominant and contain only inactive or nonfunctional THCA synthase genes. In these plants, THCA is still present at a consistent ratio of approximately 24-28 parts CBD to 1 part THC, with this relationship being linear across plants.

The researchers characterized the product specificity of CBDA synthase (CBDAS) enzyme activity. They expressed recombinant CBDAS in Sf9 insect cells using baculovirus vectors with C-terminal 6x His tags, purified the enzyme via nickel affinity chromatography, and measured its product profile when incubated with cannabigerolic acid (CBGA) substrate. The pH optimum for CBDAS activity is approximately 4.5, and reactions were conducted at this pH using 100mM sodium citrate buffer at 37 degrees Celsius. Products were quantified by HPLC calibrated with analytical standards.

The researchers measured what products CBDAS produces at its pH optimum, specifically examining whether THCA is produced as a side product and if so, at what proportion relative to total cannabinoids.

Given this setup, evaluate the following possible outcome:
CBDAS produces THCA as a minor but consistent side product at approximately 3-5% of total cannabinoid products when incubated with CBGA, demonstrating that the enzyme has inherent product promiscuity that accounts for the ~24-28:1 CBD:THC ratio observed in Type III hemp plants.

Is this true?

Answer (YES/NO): YES